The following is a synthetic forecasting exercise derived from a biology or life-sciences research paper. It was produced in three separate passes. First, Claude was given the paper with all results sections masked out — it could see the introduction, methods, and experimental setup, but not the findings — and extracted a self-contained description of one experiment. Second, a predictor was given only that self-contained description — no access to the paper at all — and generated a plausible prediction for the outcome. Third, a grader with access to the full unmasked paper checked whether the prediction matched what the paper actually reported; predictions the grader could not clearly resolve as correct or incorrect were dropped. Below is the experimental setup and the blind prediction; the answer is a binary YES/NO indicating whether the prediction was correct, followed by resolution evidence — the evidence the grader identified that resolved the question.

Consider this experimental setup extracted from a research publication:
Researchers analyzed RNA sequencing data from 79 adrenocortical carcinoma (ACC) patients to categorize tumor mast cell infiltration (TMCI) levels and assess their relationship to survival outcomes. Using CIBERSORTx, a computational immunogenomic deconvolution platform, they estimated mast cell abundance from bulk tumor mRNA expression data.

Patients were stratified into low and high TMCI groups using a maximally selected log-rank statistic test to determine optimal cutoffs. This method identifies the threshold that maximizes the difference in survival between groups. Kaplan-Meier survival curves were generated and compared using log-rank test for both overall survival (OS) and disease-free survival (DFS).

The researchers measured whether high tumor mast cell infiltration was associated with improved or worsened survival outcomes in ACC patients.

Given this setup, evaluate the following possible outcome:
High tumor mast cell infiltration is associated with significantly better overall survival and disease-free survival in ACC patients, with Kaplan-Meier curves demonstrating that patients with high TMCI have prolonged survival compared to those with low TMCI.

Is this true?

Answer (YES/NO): NO